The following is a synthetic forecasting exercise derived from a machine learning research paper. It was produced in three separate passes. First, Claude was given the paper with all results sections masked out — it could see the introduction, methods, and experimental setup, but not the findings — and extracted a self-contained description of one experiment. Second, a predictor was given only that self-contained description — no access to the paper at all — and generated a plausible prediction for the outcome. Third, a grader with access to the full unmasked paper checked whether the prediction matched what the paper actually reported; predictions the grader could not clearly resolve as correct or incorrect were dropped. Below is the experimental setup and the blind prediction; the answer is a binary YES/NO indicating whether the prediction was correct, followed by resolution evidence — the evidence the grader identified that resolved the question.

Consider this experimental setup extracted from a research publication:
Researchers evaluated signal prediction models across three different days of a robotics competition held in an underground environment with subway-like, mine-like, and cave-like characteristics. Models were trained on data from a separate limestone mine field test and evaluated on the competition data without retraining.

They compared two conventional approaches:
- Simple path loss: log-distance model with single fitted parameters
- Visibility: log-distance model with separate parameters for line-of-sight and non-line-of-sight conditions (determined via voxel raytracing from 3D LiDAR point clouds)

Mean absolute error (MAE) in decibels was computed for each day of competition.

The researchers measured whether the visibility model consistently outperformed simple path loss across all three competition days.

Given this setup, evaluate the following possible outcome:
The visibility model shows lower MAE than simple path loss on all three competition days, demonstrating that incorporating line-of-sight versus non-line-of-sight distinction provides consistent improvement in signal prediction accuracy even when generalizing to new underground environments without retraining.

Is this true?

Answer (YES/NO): YES